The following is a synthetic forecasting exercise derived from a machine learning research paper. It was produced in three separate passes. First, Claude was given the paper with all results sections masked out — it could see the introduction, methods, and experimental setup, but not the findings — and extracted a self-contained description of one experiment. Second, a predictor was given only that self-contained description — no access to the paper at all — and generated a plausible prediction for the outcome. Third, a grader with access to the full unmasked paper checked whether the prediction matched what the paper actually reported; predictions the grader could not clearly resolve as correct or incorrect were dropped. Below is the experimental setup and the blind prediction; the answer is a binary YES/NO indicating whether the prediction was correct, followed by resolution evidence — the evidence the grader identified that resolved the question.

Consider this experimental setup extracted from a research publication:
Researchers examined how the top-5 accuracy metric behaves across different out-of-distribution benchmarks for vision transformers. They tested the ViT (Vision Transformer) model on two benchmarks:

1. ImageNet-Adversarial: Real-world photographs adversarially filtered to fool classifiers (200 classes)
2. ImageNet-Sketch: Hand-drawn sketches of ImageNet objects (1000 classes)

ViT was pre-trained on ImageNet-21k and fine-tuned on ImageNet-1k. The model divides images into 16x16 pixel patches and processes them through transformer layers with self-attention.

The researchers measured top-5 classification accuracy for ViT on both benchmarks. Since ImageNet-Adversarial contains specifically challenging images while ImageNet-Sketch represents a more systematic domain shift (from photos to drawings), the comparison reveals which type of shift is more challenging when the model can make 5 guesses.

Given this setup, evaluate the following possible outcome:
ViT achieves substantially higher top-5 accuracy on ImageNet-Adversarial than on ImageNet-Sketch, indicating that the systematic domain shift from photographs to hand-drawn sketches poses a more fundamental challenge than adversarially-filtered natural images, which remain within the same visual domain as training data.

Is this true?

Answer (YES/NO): NO